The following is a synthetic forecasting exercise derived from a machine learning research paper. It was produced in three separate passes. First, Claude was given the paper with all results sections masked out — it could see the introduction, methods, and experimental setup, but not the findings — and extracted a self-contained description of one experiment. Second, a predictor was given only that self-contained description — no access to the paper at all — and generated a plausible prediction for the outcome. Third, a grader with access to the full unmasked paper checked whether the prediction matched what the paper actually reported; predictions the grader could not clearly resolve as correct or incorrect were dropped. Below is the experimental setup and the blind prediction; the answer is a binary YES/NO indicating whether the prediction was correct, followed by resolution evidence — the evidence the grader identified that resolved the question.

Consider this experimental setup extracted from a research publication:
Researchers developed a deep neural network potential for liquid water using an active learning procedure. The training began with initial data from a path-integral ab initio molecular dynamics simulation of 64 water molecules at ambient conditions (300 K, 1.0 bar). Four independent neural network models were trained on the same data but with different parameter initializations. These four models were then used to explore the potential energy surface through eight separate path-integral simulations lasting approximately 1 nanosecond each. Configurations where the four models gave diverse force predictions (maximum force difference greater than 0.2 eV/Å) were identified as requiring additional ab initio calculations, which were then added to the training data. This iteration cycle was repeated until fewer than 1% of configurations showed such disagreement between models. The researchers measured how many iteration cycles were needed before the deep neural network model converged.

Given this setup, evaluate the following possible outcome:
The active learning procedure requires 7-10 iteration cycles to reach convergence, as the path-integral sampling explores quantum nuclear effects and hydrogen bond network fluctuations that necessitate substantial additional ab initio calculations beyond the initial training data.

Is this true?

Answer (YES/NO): YES